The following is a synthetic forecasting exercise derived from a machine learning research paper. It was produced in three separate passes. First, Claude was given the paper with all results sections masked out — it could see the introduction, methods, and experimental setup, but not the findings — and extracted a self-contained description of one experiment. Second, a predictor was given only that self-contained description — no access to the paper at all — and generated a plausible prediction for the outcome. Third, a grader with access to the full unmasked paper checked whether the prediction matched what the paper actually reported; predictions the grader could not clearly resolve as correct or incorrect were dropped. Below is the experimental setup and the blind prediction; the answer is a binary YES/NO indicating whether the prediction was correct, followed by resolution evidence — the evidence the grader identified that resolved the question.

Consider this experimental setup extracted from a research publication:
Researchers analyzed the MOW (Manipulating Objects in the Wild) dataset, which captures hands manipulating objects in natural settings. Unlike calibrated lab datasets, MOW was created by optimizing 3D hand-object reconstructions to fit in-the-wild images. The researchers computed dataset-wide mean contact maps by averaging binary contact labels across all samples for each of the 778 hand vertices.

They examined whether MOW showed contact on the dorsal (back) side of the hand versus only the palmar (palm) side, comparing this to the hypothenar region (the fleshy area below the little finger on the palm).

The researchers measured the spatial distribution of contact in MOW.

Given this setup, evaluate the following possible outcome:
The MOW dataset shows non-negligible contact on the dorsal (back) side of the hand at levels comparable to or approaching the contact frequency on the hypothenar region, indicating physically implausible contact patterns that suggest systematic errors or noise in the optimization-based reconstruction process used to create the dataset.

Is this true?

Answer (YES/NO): NO